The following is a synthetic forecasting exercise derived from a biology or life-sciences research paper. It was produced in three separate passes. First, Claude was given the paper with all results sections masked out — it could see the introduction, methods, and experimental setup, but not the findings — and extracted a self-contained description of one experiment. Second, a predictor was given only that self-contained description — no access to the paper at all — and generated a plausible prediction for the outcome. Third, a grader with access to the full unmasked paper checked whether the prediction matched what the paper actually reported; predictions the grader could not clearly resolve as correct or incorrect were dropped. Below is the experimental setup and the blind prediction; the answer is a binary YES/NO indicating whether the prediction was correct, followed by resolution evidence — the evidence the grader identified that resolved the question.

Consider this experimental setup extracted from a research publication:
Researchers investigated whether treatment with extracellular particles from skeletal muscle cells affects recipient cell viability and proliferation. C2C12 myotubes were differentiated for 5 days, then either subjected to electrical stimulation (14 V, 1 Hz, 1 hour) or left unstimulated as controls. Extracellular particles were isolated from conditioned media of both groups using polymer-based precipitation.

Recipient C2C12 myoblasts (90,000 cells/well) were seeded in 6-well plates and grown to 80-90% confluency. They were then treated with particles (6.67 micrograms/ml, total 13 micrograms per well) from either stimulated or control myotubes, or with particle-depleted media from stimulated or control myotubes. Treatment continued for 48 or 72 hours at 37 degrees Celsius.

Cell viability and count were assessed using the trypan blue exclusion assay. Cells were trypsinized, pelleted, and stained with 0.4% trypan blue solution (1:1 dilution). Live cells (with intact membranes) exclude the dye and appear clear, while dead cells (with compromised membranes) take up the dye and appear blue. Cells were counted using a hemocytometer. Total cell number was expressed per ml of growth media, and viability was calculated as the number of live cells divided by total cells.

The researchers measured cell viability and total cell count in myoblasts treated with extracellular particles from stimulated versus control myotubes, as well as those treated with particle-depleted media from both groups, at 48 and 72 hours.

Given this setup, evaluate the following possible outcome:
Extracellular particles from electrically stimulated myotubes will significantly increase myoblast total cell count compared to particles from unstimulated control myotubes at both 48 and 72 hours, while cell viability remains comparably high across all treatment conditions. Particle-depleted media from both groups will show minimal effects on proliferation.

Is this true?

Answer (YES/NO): NO